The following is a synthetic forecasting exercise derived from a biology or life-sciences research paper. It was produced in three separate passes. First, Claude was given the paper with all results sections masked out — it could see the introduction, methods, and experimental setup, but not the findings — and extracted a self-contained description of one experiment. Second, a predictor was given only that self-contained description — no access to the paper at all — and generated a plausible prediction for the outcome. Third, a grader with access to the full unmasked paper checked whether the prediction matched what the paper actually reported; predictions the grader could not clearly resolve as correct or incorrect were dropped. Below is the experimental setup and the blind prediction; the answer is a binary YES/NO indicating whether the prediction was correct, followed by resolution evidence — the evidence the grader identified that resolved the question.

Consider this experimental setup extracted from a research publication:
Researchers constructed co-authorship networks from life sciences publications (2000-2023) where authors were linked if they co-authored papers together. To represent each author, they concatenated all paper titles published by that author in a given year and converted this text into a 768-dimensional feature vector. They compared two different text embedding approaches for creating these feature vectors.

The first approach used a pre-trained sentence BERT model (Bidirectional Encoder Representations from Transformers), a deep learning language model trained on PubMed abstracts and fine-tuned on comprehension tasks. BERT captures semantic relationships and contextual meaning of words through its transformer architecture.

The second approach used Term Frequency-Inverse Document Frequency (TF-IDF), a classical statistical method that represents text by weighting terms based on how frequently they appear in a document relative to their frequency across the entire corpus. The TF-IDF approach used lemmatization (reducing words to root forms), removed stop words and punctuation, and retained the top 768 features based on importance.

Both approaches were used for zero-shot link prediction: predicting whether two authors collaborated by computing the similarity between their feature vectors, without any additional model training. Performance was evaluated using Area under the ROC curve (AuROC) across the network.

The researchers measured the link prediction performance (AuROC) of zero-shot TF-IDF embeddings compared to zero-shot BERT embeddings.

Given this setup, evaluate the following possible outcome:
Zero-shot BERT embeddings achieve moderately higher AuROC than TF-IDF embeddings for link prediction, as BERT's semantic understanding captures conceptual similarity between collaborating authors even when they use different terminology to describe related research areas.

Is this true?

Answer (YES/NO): NO